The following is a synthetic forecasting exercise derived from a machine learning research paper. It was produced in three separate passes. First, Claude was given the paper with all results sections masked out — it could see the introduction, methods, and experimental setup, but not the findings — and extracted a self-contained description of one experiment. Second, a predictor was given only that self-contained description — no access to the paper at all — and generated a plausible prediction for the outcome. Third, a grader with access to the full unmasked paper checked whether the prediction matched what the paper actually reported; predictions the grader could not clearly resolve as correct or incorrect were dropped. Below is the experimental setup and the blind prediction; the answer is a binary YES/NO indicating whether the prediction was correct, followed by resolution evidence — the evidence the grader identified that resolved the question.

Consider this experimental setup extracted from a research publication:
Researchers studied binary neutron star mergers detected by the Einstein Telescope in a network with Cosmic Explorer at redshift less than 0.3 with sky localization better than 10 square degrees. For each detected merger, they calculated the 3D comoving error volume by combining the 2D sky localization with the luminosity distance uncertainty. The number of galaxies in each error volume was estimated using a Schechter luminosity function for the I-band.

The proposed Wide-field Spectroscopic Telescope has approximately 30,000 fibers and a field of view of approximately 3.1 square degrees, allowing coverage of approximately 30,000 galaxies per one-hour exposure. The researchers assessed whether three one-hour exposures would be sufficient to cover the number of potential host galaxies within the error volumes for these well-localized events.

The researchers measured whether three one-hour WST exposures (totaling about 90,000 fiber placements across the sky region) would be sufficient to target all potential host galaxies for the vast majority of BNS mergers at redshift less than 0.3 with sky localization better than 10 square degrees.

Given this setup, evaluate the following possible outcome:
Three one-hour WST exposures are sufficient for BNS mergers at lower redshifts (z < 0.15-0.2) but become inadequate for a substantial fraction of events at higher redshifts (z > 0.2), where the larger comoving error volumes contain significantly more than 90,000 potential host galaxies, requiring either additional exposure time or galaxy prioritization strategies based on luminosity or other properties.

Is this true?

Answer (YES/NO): NO